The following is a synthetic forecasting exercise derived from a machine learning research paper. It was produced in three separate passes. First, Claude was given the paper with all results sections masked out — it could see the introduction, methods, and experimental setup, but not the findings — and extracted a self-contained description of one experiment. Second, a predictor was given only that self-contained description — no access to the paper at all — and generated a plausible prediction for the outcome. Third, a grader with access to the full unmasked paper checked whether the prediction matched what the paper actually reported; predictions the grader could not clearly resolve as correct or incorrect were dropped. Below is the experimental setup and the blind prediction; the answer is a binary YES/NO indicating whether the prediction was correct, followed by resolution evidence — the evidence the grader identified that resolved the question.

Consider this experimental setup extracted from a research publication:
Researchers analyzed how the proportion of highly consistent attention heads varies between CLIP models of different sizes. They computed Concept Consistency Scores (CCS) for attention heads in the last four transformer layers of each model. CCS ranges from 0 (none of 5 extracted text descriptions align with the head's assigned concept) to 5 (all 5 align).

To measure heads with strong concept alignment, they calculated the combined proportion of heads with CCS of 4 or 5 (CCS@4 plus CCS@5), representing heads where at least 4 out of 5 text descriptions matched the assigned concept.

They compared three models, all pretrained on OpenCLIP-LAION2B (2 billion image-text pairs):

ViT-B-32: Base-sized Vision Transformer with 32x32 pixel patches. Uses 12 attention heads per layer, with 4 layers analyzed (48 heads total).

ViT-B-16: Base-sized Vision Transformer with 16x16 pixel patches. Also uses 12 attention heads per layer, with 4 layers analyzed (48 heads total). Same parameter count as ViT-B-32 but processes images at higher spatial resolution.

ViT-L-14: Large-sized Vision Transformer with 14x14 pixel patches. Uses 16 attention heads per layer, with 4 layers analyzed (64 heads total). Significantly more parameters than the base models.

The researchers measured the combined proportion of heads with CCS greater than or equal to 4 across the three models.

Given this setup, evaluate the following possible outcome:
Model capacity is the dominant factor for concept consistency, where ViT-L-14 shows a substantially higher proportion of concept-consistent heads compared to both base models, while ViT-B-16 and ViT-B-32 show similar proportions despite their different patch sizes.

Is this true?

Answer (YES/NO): NO